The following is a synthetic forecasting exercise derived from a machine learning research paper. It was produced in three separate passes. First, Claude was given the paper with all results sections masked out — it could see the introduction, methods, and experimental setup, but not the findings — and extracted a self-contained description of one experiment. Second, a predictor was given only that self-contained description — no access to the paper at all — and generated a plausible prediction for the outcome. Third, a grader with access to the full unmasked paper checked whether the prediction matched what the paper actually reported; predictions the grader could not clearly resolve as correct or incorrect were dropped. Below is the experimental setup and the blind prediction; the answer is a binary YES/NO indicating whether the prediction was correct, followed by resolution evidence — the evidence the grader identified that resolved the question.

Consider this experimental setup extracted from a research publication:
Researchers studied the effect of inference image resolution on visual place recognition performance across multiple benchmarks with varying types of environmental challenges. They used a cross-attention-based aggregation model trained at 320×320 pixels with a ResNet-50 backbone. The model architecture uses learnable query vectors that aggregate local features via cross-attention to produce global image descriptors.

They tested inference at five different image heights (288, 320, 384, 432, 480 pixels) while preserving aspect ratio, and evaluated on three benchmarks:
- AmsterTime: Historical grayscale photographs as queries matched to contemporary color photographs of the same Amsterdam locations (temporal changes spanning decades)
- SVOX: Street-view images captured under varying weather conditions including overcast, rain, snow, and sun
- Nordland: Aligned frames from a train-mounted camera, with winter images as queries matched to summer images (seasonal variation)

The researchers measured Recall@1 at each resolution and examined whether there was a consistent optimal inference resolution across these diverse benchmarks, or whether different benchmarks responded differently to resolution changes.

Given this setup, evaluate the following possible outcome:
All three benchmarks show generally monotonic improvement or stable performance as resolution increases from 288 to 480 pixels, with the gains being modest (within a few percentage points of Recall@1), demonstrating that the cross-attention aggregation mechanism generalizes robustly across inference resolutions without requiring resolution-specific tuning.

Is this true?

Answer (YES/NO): NO